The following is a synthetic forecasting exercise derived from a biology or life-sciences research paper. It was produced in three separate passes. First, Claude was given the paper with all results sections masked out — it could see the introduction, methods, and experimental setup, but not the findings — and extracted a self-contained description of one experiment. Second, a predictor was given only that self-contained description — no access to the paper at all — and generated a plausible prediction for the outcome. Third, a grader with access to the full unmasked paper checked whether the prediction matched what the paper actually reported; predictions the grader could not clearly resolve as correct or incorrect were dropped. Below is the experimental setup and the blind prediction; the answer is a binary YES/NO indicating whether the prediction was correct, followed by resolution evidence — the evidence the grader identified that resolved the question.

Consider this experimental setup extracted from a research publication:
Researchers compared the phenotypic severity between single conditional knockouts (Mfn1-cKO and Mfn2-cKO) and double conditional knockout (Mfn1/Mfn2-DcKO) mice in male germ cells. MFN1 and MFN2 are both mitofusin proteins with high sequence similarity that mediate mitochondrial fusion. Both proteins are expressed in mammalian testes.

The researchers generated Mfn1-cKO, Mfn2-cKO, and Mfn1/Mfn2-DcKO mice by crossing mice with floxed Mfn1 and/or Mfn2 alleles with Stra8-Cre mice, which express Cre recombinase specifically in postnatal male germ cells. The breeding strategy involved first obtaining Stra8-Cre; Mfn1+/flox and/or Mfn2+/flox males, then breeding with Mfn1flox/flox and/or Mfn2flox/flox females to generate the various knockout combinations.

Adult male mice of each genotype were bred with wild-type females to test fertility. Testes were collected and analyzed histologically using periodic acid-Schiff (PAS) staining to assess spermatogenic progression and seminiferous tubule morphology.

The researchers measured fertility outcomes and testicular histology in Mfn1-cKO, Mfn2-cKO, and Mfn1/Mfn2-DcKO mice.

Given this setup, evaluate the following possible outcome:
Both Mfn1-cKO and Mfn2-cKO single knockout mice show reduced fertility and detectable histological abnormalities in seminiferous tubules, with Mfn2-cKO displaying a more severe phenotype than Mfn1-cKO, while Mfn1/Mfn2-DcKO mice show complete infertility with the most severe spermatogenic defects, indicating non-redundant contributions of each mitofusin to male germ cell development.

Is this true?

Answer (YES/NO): NO